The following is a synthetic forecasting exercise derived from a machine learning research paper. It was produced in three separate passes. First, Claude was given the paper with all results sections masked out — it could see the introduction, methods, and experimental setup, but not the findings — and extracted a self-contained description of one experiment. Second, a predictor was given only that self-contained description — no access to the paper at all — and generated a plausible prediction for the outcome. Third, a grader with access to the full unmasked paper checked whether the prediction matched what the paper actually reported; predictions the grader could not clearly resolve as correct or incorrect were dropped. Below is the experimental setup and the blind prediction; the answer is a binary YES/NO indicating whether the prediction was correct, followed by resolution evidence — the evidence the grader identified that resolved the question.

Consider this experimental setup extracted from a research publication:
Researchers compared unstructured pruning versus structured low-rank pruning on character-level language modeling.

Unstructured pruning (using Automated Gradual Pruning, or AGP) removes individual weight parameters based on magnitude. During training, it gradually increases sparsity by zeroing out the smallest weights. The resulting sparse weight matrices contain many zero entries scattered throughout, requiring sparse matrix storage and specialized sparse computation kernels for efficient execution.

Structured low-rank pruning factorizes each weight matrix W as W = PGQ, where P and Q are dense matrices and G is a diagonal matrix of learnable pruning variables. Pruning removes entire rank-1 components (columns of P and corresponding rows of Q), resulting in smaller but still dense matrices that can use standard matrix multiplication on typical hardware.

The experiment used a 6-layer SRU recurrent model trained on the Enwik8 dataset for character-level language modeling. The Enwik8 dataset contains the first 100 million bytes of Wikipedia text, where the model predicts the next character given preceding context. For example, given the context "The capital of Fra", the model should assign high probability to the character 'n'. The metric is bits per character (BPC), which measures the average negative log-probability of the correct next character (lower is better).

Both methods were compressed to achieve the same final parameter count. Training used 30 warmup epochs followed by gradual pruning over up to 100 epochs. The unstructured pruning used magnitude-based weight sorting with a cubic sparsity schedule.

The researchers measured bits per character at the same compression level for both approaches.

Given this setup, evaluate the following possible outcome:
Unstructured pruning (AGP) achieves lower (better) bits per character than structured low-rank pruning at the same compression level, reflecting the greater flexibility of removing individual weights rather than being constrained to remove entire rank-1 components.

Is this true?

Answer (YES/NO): NO